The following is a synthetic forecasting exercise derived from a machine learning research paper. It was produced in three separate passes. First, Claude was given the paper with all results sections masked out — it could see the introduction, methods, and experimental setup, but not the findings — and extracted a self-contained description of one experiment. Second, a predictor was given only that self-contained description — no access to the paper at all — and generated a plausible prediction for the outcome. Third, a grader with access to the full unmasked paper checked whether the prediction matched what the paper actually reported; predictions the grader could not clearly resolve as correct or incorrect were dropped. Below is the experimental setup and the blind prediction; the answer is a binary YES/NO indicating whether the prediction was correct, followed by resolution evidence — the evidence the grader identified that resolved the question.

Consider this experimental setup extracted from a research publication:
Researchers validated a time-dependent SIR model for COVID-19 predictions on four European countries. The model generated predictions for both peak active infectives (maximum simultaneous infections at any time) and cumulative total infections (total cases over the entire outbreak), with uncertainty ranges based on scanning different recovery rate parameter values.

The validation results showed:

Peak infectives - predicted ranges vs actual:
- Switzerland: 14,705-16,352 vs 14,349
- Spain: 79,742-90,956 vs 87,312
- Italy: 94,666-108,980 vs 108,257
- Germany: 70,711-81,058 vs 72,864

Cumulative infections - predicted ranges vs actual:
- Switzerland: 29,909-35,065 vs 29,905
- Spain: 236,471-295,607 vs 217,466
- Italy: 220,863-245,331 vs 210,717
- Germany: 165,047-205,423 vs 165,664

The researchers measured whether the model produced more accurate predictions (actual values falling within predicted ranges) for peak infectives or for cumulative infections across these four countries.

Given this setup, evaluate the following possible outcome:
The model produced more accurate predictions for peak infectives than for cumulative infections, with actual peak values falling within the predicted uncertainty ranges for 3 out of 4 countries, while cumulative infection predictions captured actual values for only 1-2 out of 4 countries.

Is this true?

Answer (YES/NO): YES